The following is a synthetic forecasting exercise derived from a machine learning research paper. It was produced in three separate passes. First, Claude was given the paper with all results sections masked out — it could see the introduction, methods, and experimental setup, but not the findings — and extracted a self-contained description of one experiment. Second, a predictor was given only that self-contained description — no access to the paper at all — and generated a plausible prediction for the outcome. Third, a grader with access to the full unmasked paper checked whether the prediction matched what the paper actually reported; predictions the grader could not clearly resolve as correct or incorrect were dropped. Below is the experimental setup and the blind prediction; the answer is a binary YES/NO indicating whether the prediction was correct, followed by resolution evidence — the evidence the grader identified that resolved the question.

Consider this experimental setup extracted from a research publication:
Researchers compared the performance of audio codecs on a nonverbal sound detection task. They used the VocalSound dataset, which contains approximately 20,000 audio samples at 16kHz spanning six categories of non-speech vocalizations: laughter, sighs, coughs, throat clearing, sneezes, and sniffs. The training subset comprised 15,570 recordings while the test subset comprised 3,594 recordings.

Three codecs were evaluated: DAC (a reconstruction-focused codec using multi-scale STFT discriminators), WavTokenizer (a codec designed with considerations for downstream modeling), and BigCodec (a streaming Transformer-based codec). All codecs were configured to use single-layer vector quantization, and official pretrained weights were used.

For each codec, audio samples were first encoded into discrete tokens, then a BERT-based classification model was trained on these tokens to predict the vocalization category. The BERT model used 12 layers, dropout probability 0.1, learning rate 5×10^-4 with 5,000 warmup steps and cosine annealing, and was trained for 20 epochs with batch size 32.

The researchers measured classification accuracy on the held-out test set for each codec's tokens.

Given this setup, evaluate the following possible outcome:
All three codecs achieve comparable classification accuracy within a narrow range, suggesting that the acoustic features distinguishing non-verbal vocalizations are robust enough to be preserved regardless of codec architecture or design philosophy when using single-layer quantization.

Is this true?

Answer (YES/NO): NO